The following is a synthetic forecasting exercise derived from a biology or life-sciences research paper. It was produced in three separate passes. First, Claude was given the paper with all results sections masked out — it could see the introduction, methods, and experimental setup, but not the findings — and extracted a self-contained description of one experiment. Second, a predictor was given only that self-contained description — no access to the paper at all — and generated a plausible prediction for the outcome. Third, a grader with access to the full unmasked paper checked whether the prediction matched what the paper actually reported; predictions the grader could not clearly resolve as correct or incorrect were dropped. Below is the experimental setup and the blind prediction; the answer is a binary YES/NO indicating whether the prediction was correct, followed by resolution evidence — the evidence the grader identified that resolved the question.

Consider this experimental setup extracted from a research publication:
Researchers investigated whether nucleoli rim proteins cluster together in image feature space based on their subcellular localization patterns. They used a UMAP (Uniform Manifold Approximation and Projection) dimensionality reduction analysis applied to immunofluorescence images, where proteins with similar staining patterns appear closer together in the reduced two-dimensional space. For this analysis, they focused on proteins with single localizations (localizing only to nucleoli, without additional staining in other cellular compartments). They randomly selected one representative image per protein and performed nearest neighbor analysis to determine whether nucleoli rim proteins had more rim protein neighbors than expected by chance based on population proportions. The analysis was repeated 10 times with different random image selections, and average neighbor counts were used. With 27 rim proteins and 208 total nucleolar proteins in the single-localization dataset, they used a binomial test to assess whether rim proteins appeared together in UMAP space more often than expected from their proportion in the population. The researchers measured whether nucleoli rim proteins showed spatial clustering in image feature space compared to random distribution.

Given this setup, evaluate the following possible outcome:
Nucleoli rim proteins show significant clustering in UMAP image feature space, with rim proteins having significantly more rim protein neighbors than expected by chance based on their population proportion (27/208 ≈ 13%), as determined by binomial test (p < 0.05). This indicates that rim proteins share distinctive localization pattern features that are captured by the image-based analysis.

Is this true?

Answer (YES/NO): YES